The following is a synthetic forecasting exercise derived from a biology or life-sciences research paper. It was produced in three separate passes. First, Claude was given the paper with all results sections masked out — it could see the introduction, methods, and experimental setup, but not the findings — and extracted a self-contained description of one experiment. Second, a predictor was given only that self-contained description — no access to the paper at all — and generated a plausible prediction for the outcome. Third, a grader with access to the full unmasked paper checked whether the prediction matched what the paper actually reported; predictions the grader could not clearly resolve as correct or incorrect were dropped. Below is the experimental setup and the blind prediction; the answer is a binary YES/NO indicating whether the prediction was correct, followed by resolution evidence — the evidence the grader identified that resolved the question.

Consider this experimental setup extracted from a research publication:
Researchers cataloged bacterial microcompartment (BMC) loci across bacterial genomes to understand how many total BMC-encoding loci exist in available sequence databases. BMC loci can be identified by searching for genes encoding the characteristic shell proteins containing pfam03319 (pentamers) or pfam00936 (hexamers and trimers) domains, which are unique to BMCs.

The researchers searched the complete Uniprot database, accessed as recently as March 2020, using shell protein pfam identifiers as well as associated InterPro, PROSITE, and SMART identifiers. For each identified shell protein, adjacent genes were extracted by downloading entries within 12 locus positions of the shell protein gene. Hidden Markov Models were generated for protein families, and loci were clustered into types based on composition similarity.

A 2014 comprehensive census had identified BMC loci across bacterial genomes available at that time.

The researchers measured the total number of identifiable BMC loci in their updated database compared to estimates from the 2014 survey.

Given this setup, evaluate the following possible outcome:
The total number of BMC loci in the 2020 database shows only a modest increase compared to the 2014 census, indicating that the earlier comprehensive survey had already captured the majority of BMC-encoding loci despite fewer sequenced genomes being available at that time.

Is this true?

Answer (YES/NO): NO